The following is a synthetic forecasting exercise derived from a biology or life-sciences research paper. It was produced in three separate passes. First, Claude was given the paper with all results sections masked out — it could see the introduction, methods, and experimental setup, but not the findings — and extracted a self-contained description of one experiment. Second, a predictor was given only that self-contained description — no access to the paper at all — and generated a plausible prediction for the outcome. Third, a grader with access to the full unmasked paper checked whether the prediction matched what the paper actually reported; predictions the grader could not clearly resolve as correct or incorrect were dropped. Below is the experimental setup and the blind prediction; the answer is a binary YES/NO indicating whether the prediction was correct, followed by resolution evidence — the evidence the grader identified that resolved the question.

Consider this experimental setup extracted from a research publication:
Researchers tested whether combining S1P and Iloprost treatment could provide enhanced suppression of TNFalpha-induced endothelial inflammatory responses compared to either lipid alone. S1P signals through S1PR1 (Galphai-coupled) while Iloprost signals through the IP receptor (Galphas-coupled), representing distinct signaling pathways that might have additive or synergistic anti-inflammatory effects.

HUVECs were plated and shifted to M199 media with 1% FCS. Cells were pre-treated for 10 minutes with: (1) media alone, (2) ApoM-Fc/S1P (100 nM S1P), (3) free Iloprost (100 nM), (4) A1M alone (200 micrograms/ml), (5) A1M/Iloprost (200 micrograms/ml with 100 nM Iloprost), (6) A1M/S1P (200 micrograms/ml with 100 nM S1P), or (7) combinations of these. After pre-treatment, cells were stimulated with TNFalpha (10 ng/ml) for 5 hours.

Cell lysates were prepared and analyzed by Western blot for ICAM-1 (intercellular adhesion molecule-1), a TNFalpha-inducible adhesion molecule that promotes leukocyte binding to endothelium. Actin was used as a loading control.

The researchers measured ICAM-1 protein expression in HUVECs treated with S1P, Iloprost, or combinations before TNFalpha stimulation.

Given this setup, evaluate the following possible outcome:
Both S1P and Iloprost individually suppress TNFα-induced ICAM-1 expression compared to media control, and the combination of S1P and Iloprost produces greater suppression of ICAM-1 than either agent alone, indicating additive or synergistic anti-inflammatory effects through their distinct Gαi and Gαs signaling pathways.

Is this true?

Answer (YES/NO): NO